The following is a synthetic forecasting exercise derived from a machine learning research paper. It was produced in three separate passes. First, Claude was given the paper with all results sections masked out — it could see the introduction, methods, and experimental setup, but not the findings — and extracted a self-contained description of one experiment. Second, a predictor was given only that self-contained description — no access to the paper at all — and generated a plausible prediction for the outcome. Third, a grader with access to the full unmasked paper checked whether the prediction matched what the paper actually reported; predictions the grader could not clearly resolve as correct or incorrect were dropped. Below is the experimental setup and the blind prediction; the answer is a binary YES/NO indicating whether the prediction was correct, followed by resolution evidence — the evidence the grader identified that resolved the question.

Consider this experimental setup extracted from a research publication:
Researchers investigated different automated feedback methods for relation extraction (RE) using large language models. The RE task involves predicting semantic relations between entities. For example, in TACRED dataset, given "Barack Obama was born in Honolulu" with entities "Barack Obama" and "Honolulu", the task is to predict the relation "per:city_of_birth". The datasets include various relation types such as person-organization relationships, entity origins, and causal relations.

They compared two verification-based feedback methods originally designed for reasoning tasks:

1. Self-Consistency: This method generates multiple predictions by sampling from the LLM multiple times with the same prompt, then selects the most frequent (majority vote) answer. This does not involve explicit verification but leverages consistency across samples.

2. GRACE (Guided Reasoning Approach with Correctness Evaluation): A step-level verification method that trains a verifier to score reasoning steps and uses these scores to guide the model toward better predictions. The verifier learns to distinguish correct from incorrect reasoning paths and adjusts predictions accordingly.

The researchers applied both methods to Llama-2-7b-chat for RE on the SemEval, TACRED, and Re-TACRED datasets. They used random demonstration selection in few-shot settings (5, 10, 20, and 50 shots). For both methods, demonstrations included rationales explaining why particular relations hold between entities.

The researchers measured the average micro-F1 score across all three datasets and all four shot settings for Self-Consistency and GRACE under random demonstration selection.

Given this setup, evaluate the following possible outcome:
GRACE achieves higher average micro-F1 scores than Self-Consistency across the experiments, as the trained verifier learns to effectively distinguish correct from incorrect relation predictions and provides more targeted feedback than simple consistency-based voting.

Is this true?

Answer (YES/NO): YES